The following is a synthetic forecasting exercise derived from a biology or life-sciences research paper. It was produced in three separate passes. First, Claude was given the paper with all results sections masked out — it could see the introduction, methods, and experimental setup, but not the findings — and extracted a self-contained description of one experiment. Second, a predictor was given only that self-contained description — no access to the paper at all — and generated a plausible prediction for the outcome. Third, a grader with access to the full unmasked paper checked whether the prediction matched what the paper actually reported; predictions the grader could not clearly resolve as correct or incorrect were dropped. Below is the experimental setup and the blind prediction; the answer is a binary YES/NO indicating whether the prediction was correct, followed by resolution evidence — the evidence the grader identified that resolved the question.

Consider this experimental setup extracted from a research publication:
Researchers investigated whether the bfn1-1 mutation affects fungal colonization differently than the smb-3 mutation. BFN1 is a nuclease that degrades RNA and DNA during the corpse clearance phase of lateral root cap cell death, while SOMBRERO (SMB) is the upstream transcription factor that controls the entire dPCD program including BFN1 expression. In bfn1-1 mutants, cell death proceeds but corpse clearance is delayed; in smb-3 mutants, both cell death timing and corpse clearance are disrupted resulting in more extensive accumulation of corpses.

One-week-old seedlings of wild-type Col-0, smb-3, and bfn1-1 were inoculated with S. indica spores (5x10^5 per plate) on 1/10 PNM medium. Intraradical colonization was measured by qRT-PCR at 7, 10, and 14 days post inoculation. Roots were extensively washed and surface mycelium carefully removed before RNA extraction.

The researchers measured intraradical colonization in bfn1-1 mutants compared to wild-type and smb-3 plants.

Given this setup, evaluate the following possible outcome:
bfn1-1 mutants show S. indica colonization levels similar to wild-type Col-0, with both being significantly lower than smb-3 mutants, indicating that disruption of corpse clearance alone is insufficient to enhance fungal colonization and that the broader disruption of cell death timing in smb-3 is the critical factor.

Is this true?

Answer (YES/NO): NO